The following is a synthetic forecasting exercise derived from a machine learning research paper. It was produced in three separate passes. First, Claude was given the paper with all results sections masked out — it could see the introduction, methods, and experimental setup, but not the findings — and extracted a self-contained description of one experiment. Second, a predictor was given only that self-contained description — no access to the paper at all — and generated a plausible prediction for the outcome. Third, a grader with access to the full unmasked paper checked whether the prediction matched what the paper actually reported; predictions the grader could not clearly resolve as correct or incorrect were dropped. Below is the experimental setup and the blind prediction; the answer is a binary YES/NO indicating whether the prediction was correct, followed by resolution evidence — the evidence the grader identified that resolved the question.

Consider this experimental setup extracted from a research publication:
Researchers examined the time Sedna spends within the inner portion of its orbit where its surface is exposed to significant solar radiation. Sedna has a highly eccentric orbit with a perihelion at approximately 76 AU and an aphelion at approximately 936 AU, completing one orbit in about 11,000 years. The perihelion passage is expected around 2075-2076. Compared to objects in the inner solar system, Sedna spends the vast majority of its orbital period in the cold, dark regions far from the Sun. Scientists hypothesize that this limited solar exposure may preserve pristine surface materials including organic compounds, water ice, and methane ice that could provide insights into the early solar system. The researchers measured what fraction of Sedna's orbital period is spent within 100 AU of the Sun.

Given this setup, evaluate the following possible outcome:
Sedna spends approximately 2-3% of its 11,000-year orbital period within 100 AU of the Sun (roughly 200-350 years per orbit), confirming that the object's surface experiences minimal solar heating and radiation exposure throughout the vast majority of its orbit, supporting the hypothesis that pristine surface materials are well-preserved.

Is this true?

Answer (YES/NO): NO